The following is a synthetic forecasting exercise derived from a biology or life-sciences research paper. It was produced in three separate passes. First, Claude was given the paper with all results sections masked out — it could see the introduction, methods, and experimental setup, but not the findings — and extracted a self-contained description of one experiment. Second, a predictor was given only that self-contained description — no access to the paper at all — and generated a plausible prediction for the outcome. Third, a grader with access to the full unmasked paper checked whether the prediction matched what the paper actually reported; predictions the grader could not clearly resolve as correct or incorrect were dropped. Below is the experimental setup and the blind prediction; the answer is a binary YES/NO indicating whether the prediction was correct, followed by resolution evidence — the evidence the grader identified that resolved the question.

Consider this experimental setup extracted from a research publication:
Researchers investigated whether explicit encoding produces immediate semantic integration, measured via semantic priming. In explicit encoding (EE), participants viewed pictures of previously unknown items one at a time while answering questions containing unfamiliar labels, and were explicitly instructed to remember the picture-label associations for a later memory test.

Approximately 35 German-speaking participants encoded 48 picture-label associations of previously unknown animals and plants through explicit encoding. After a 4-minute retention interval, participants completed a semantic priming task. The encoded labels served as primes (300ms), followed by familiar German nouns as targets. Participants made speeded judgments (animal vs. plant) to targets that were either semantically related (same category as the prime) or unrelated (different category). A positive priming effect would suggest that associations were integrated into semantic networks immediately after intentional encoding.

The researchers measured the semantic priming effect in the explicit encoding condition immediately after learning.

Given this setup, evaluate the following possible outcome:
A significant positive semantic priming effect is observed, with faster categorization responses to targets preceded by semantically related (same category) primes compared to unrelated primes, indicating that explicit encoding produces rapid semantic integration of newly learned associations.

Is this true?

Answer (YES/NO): NO